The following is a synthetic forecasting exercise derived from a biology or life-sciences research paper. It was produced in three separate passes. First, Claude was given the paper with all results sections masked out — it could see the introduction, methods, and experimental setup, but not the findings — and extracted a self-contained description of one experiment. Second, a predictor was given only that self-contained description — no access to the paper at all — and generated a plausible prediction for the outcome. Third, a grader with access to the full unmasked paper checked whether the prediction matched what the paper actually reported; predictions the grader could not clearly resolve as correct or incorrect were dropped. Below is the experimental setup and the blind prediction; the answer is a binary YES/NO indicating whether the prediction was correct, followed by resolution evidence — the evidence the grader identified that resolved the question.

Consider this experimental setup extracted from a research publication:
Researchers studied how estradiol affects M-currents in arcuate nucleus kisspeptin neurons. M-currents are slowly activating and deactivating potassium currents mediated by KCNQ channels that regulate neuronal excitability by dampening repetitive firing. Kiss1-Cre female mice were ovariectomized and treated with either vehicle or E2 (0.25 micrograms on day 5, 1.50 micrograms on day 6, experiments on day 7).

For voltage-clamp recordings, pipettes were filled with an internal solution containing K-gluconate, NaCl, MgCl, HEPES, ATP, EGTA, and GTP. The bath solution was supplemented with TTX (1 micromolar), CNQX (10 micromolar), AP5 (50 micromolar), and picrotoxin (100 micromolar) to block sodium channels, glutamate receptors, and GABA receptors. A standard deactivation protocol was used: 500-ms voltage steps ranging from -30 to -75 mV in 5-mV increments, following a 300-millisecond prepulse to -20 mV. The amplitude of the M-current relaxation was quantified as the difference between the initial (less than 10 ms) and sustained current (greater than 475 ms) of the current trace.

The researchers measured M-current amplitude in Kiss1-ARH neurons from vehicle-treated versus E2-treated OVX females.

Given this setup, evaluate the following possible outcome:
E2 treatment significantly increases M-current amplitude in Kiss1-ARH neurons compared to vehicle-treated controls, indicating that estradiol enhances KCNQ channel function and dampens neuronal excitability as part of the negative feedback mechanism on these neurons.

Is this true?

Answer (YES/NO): NO